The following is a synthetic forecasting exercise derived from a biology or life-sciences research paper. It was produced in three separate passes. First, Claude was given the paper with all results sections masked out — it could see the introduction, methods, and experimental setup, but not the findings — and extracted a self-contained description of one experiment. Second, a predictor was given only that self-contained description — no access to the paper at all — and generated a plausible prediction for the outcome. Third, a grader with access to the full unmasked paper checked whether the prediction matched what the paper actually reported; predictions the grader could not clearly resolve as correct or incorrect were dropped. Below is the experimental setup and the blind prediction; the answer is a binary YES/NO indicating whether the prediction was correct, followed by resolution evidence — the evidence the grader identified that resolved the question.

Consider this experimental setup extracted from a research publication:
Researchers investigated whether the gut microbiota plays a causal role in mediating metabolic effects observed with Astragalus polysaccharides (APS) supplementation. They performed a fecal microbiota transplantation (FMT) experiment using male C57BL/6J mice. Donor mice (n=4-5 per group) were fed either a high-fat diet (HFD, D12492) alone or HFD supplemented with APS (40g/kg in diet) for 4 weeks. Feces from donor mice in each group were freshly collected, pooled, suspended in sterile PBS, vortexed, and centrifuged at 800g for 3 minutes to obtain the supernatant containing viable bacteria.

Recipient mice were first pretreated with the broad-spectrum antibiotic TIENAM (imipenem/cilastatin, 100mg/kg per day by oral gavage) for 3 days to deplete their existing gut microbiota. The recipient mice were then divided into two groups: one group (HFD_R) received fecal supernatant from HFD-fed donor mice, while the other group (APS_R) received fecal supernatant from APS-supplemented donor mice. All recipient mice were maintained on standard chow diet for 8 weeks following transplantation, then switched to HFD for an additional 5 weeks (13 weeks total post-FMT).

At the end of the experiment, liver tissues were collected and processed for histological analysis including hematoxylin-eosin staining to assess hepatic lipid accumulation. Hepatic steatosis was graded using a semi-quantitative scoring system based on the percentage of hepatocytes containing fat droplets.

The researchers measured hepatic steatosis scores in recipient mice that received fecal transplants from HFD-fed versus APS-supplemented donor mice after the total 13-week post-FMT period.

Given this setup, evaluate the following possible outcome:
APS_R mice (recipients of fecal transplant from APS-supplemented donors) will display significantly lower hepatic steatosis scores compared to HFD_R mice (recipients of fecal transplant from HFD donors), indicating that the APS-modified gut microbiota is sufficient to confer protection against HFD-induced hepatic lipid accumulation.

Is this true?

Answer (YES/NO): NO